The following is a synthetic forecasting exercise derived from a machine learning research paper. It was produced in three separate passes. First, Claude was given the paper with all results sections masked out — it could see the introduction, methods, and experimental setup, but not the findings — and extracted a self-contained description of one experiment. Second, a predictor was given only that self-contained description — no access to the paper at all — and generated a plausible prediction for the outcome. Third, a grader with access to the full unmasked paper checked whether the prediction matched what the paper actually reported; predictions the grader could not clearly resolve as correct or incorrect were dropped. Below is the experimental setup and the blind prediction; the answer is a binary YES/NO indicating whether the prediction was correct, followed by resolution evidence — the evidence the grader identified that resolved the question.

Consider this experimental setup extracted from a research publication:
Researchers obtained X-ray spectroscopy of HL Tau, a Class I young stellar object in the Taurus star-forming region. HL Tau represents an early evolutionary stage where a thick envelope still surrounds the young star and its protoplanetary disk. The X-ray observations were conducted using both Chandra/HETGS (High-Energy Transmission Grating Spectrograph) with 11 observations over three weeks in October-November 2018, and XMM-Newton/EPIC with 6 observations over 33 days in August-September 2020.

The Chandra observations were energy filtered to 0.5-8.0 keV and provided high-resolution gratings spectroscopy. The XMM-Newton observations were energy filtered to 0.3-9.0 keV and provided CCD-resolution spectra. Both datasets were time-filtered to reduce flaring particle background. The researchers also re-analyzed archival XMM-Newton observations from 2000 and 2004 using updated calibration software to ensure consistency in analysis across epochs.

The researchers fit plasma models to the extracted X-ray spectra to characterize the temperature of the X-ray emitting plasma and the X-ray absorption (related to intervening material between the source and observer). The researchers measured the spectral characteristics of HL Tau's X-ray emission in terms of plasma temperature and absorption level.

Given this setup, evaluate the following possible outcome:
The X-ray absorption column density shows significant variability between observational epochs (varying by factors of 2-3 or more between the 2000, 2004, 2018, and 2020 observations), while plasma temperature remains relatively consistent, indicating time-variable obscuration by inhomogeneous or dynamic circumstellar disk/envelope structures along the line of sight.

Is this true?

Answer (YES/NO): NO